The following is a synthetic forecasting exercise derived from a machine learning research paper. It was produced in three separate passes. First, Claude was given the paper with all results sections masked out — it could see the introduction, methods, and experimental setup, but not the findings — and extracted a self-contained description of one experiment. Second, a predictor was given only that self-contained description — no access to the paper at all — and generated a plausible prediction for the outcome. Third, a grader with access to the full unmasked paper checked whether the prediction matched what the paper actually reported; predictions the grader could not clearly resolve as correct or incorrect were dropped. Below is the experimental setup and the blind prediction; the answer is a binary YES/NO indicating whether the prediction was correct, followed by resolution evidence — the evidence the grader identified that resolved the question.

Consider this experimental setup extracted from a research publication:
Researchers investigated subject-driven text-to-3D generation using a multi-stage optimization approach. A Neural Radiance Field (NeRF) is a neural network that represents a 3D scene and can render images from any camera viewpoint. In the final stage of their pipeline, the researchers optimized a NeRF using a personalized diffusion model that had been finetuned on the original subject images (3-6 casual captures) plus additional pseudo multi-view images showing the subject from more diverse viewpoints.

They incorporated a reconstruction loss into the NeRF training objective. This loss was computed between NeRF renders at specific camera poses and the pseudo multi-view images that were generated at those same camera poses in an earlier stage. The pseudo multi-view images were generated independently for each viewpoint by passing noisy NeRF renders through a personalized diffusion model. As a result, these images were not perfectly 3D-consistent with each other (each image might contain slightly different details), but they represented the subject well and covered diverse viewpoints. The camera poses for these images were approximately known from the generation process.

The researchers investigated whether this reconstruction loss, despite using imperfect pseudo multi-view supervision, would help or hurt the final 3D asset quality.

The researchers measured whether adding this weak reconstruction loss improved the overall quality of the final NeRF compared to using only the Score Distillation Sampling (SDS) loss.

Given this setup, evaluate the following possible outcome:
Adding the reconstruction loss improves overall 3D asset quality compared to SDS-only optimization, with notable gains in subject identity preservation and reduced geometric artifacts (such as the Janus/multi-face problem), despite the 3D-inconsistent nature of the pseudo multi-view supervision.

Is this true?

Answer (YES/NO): NO